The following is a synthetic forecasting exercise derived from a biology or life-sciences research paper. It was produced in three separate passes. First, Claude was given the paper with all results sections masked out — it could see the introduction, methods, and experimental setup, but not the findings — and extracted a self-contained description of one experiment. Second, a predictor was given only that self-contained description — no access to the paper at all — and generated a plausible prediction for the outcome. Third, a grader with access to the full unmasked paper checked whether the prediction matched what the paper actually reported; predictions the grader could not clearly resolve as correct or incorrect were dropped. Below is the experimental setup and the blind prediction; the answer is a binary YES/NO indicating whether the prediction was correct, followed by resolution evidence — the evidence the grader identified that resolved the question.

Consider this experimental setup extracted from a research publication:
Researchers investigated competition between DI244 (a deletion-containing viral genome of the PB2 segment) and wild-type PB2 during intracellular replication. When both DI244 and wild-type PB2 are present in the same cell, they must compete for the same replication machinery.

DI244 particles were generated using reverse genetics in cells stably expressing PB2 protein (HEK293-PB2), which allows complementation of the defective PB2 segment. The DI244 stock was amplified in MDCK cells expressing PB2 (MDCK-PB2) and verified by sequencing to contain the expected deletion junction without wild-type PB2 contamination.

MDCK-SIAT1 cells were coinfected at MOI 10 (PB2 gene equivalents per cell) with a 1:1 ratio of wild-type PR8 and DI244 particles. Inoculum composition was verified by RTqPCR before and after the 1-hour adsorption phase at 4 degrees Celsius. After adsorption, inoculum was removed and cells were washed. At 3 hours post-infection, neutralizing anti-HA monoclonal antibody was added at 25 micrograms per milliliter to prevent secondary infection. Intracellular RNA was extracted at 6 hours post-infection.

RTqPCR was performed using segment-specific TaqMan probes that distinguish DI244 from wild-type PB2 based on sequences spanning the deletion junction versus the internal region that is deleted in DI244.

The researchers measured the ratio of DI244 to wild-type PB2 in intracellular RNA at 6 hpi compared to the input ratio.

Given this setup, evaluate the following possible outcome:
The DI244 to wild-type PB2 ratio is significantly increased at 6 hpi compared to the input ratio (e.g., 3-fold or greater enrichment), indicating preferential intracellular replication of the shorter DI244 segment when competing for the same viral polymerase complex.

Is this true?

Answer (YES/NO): NO